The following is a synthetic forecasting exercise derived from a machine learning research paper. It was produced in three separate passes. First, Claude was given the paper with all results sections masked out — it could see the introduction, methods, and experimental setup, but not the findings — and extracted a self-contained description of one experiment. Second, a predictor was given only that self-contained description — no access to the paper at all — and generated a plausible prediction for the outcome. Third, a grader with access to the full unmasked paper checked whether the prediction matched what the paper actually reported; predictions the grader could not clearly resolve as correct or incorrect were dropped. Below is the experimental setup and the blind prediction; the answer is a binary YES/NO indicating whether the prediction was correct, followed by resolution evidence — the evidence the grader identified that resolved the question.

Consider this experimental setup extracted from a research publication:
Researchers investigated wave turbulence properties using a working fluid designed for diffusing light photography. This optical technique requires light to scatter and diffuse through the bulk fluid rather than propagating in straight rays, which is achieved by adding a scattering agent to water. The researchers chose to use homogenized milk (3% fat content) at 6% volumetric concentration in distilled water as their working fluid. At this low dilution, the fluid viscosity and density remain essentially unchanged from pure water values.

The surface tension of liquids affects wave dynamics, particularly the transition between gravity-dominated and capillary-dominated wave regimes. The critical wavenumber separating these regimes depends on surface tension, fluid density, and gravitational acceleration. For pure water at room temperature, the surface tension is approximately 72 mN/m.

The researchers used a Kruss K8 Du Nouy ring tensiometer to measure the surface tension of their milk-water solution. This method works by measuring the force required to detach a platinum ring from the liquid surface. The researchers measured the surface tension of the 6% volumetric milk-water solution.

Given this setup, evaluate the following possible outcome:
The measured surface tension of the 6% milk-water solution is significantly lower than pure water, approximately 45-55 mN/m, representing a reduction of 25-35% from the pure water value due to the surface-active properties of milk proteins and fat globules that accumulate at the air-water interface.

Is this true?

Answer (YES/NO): NO